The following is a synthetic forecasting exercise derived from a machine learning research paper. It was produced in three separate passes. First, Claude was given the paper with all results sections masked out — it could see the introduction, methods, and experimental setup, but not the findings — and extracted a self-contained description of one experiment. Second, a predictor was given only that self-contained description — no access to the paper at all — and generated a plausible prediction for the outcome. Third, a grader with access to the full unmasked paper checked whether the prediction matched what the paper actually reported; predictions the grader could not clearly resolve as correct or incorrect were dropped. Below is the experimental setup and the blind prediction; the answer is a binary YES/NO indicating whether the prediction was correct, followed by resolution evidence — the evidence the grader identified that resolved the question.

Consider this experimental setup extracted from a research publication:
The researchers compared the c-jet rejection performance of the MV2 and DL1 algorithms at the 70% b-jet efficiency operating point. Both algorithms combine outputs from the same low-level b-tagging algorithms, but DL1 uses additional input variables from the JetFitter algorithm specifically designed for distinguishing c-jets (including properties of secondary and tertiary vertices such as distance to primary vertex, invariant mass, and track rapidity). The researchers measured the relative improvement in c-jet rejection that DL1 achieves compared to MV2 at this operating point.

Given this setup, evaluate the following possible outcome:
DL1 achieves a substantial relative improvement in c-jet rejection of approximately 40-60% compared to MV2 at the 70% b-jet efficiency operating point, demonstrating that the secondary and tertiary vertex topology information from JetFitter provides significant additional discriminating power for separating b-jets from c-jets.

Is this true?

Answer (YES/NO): NO